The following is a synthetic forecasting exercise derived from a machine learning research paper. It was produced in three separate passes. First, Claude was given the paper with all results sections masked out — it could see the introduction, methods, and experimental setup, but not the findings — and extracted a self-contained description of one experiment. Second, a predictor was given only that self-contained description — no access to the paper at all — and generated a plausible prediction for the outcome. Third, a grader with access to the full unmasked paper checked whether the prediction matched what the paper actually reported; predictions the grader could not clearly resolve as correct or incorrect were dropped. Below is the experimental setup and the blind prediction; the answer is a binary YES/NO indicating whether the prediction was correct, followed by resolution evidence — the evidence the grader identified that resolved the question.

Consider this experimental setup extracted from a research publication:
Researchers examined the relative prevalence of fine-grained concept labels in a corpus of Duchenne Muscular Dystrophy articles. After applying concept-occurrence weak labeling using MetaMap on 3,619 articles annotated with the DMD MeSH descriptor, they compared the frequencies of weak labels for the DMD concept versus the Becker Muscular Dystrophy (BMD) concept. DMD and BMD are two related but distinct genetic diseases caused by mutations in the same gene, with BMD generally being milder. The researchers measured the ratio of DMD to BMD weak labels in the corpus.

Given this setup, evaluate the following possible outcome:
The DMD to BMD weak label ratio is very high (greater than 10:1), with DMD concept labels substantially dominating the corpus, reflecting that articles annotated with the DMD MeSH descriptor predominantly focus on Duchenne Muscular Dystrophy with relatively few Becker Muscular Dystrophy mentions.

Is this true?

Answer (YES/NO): NO